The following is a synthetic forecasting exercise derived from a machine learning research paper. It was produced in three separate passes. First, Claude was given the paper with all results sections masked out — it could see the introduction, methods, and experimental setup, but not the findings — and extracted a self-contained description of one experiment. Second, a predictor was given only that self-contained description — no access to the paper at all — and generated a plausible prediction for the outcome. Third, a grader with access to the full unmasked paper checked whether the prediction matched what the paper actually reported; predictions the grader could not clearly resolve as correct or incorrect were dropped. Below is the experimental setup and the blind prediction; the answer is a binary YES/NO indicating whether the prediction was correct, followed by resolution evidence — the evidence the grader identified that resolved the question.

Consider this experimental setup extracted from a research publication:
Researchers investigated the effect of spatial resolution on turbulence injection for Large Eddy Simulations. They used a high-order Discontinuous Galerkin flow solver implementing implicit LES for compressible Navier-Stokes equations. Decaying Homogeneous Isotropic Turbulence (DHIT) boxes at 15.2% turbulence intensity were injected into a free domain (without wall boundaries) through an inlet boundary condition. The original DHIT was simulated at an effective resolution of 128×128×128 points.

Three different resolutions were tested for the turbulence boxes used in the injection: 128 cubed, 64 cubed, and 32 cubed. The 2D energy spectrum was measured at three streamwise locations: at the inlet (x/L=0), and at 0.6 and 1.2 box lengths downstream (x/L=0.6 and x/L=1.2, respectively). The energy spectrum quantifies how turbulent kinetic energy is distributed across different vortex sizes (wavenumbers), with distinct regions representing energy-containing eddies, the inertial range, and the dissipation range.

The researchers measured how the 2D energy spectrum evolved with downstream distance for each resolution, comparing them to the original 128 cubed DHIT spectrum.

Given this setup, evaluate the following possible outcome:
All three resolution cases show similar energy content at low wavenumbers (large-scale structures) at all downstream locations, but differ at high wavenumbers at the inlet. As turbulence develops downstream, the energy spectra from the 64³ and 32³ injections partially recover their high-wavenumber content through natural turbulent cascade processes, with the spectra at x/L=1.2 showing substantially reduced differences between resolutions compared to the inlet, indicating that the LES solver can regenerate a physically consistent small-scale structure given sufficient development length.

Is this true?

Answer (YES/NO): NO